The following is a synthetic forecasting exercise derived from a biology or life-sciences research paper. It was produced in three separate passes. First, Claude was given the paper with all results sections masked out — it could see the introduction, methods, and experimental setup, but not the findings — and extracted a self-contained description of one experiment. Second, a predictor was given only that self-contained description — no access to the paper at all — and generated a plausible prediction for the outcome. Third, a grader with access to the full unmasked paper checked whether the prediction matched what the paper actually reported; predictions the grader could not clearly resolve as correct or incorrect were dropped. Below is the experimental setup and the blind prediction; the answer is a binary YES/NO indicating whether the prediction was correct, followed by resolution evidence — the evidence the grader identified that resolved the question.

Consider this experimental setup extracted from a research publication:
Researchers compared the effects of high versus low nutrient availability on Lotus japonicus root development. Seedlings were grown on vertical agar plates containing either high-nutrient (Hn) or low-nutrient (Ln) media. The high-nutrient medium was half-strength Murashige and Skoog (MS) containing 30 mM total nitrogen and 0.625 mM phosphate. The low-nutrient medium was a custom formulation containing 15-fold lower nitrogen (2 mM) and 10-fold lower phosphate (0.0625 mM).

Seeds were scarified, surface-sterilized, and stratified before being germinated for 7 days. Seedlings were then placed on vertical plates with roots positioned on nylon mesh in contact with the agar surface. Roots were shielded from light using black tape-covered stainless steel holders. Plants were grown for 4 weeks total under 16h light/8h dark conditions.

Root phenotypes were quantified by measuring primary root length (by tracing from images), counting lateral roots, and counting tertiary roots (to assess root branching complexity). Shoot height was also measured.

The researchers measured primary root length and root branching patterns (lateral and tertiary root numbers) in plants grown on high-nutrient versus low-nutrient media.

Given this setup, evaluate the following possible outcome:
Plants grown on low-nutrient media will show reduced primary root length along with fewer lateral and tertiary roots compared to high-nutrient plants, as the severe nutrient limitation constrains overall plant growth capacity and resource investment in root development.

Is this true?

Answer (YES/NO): NO